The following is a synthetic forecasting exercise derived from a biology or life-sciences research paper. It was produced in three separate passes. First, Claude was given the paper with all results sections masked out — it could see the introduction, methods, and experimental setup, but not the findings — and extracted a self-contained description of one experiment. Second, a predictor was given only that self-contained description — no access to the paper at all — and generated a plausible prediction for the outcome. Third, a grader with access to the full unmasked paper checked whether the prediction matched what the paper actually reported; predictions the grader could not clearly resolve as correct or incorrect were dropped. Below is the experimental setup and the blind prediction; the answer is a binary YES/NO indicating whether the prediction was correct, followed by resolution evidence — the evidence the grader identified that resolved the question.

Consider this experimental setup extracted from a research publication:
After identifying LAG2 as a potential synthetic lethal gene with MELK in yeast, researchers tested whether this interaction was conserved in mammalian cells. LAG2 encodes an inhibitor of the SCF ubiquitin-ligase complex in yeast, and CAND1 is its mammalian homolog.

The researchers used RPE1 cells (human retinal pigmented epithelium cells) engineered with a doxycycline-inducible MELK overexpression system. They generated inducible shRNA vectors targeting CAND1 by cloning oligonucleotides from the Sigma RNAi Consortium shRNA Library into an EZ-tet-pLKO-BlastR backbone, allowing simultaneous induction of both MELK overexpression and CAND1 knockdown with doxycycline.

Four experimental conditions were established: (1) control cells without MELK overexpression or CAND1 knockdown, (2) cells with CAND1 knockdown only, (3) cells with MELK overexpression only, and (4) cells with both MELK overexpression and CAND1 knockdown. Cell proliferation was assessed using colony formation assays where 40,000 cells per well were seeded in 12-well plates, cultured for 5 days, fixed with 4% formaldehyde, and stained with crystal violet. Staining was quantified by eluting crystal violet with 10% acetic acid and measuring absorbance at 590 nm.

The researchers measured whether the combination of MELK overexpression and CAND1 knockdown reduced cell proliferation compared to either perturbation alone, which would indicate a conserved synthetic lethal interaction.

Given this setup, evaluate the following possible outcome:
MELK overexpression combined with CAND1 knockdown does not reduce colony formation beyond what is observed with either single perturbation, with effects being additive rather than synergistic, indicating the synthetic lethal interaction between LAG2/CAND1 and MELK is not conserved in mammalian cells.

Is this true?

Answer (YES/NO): YES